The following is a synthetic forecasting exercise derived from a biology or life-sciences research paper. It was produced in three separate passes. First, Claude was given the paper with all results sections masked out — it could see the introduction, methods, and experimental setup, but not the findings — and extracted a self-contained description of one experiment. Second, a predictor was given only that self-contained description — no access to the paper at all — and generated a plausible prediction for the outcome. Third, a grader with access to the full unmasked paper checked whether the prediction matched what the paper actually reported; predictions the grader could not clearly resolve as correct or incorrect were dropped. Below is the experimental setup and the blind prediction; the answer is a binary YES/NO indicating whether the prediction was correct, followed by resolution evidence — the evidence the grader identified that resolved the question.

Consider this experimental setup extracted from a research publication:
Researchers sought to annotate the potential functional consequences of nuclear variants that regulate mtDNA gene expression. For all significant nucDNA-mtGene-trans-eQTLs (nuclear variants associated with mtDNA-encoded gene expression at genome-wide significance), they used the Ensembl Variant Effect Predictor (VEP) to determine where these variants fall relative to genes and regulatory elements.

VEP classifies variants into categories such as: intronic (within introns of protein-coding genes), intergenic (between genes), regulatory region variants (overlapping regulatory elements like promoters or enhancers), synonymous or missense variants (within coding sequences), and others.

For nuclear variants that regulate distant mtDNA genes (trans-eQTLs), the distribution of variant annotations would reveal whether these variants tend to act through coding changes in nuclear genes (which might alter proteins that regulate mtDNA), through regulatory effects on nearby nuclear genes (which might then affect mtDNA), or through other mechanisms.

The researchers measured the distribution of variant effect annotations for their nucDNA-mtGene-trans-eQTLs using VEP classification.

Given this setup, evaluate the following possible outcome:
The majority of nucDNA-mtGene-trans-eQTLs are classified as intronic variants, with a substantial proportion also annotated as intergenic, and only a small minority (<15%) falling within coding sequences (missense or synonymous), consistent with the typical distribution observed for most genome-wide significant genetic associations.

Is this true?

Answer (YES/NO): NO